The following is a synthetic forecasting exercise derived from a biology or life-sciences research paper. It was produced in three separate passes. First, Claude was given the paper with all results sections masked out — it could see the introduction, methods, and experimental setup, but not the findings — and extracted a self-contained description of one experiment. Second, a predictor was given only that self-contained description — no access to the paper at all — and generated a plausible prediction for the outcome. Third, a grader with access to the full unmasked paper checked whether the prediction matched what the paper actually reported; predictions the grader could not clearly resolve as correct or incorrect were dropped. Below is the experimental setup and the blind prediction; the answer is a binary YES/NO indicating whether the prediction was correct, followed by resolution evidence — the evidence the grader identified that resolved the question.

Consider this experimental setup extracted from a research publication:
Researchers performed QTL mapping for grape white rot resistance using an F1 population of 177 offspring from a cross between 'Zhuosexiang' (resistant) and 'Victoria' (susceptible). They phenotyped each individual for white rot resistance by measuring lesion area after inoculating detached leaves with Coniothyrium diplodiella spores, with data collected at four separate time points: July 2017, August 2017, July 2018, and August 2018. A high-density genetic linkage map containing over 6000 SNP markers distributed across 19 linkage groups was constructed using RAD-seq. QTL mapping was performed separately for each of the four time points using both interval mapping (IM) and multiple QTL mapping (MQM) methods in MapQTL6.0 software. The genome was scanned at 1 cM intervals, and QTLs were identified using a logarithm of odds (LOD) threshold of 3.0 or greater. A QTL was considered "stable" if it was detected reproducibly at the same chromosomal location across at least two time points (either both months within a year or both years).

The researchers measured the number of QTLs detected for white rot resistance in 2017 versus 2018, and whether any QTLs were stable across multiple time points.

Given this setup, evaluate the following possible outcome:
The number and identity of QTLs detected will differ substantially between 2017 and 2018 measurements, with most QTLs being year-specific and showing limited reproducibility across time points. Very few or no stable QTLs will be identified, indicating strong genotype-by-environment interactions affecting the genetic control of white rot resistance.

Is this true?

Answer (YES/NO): NO